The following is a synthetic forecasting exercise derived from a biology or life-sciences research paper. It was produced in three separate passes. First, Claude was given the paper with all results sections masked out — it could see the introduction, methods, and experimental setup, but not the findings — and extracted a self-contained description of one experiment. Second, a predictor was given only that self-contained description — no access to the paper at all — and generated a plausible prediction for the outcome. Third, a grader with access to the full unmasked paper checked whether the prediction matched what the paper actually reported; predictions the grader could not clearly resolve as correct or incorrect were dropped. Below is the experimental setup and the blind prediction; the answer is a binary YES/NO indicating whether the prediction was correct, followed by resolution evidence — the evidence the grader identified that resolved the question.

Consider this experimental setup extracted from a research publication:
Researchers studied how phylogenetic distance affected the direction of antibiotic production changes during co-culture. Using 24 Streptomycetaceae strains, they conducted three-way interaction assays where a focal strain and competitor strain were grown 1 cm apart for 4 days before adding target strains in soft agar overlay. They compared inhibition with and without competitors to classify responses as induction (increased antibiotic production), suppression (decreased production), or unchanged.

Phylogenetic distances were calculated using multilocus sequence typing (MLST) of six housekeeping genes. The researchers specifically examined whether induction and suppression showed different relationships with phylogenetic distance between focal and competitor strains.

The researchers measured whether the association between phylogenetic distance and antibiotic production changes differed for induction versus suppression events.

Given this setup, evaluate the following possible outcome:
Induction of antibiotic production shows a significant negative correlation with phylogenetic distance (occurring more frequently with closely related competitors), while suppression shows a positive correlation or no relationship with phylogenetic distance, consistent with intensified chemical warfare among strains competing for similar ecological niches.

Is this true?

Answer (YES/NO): YES